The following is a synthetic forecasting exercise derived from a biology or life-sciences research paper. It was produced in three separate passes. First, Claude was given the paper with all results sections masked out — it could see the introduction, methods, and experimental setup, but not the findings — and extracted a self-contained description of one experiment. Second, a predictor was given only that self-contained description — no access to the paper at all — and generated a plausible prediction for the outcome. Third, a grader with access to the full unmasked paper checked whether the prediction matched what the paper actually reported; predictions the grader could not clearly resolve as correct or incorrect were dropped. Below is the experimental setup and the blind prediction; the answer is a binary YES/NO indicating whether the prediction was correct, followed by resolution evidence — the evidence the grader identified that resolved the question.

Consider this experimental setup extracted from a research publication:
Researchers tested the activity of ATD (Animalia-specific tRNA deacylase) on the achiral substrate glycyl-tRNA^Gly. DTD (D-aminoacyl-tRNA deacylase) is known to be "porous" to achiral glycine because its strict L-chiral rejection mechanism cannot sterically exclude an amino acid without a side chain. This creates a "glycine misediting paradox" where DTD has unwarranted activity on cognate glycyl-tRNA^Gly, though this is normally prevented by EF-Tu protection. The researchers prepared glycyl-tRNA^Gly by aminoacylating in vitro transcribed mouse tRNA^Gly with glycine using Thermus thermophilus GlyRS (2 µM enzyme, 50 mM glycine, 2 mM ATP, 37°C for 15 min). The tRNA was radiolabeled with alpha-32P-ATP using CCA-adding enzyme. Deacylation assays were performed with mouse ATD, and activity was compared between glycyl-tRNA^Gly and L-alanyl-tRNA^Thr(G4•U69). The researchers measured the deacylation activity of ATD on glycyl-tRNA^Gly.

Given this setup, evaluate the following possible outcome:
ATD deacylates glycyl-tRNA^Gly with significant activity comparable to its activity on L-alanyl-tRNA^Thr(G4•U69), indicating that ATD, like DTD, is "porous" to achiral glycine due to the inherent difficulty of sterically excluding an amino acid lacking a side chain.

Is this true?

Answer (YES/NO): NO